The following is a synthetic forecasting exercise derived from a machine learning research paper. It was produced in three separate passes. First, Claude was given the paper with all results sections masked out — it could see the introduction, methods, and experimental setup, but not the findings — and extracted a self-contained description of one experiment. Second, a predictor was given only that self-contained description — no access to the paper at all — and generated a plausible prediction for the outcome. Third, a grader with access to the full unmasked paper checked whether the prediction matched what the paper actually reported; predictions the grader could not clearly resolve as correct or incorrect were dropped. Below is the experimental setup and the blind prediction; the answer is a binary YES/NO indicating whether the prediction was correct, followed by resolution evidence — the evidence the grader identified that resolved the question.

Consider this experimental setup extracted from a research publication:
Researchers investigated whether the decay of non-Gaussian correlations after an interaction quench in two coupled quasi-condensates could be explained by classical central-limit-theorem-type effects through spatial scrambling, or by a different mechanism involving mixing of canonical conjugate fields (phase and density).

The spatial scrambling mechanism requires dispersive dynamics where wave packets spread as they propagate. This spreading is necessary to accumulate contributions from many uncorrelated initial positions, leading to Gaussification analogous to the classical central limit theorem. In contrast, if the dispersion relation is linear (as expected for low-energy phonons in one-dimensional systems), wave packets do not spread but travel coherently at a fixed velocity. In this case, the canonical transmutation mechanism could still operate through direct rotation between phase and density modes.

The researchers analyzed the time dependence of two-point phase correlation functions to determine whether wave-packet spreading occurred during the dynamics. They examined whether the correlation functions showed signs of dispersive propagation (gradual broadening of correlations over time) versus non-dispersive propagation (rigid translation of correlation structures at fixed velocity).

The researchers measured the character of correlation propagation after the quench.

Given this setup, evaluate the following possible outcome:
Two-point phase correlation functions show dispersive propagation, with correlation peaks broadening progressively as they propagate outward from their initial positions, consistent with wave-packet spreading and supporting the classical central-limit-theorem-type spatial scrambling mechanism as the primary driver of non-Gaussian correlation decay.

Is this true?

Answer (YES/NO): NO